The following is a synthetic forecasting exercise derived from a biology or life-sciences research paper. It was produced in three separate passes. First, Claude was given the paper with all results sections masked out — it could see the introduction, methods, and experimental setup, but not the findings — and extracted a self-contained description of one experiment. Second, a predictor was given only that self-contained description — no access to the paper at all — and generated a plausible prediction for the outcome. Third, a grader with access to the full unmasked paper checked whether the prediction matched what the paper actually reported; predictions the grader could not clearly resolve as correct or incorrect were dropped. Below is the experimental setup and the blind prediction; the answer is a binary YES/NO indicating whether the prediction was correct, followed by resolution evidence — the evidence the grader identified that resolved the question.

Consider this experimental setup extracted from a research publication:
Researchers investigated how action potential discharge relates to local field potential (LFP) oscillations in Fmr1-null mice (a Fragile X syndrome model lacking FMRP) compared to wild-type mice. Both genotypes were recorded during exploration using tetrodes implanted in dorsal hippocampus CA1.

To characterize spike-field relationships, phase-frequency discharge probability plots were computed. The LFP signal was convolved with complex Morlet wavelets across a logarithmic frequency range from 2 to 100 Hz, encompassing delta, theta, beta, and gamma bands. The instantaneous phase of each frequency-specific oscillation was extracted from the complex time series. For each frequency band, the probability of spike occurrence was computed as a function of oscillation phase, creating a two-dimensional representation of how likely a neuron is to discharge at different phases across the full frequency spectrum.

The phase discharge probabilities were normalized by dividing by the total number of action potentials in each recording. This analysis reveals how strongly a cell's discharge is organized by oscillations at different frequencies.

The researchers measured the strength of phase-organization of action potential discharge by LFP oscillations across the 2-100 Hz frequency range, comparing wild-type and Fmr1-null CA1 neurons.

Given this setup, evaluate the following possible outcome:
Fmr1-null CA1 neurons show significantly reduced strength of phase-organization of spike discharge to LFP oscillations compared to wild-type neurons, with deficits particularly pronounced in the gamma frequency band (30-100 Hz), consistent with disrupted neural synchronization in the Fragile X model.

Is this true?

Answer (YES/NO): NO